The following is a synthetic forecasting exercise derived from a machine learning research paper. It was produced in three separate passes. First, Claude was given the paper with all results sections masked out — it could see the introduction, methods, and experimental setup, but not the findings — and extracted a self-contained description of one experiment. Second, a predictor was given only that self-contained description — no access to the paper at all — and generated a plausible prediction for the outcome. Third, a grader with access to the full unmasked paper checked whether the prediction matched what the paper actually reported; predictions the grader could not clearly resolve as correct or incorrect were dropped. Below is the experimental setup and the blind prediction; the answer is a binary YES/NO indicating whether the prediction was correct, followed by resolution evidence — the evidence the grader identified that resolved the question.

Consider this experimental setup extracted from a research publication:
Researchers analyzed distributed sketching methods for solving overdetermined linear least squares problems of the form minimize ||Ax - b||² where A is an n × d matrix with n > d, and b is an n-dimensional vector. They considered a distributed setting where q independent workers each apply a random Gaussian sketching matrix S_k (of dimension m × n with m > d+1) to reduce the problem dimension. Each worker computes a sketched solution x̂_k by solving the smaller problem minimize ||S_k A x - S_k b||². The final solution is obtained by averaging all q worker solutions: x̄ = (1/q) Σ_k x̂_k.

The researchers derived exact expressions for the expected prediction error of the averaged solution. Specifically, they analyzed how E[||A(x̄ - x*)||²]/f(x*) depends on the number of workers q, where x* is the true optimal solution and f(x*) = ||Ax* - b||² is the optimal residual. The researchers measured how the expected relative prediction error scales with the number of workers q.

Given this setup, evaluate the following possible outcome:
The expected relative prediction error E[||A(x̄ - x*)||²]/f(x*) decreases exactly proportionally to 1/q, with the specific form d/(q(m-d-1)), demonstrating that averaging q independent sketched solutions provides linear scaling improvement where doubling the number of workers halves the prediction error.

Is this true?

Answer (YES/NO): YES